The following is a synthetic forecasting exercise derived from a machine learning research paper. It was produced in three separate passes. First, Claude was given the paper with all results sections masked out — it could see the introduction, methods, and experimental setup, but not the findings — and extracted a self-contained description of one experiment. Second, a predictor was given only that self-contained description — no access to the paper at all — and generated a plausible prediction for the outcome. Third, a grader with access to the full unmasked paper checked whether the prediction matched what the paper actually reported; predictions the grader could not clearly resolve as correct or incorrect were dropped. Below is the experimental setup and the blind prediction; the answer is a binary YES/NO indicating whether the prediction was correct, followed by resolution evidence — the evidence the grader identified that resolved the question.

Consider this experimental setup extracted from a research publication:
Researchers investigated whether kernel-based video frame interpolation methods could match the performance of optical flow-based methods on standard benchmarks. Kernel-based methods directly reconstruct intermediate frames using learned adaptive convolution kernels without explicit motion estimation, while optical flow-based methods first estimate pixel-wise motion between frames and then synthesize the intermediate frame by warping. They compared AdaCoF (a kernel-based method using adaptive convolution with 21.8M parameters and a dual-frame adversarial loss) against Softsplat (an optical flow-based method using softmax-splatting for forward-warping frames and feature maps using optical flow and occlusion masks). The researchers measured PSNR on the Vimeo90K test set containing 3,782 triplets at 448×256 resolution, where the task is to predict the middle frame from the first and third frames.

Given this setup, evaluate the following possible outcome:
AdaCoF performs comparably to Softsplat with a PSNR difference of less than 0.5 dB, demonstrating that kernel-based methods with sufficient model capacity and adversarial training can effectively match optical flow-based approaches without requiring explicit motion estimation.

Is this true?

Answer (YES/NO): NO